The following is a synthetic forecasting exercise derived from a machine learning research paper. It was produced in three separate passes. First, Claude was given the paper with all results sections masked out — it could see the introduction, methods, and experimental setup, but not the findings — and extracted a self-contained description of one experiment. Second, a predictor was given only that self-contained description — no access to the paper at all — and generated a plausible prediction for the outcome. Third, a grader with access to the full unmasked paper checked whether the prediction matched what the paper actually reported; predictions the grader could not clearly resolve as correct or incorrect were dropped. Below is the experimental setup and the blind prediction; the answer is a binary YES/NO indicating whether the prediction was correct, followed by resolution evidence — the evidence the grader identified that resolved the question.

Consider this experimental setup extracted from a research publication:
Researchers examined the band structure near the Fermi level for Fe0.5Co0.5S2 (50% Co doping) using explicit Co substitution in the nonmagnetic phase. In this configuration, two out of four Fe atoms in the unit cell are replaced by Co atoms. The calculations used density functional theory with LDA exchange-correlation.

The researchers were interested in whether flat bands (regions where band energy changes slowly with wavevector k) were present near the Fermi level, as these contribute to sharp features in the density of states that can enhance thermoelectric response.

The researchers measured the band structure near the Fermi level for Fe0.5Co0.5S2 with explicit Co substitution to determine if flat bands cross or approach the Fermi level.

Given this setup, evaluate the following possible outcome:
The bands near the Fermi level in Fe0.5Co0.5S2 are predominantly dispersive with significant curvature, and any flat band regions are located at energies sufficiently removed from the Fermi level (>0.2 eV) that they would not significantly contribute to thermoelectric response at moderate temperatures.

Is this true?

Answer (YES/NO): NO